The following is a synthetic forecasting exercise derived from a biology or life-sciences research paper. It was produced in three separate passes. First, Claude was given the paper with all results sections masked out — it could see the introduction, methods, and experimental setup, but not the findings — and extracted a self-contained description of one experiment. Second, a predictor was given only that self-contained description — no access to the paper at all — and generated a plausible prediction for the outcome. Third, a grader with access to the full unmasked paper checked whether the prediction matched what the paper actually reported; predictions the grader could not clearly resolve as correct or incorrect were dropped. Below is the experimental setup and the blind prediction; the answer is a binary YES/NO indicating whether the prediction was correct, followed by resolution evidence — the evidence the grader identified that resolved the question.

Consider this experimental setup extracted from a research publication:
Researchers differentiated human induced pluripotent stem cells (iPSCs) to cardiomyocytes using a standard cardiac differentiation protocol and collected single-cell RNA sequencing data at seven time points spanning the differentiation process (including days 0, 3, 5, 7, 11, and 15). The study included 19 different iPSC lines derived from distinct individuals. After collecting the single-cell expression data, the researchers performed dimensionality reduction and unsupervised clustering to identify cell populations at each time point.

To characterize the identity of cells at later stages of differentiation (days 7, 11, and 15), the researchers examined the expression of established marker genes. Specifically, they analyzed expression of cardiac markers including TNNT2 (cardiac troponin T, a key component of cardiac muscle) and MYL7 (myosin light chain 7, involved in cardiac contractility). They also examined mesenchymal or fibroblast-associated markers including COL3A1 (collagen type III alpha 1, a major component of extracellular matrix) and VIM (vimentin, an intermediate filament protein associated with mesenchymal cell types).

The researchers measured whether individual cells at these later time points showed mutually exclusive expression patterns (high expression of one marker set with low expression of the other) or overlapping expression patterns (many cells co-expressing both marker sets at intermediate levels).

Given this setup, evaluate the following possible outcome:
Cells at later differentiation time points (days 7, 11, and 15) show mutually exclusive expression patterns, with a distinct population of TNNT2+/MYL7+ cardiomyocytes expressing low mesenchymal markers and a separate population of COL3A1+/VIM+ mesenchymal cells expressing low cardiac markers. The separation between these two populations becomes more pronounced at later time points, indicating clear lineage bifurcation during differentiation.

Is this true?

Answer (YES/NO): YES